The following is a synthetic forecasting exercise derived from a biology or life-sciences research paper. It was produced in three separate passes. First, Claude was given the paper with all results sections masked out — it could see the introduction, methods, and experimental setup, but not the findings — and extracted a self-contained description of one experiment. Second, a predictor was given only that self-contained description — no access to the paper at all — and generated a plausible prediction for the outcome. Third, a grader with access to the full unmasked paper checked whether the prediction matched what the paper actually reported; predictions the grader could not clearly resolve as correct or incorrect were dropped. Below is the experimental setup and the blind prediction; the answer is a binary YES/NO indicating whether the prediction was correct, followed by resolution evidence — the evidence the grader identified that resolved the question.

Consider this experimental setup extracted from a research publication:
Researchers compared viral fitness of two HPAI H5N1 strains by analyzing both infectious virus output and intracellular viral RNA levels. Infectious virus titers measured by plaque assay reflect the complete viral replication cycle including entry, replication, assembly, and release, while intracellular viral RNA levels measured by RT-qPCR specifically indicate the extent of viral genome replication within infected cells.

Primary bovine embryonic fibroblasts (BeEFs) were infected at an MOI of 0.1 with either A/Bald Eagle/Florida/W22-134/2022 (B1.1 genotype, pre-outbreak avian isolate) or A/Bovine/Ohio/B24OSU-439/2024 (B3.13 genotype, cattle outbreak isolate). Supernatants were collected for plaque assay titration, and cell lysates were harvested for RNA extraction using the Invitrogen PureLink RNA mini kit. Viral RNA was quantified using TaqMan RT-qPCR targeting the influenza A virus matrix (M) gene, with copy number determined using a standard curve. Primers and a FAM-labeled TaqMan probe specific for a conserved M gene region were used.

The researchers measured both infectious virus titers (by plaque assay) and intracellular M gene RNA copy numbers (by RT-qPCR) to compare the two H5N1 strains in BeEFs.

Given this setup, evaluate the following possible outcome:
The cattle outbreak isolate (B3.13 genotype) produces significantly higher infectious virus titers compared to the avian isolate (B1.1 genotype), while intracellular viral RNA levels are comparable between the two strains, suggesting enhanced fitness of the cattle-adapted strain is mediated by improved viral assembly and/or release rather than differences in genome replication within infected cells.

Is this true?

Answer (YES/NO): YES